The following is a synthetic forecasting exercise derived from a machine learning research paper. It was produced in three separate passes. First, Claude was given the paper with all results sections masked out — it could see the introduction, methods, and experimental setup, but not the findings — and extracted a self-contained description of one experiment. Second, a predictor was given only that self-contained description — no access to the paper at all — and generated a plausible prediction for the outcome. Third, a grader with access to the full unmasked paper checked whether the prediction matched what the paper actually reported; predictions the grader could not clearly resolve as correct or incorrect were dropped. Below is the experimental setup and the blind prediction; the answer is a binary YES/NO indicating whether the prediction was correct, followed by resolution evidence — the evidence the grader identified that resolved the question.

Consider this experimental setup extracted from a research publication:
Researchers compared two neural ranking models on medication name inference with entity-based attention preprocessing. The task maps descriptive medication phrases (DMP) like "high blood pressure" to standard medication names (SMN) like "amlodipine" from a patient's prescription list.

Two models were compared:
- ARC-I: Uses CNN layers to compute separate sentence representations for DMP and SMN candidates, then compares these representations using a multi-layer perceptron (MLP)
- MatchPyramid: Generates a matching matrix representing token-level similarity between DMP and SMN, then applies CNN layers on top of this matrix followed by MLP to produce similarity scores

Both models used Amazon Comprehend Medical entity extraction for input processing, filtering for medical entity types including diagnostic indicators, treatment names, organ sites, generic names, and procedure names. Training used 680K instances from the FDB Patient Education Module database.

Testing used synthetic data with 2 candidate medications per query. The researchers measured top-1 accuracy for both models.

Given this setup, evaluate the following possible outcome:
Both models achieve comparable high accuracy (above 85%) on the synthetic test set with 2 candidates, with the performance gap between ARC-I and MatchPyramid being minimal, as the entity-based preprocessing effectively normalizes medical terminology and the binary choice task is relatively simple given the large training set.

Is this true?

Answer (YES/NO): NO